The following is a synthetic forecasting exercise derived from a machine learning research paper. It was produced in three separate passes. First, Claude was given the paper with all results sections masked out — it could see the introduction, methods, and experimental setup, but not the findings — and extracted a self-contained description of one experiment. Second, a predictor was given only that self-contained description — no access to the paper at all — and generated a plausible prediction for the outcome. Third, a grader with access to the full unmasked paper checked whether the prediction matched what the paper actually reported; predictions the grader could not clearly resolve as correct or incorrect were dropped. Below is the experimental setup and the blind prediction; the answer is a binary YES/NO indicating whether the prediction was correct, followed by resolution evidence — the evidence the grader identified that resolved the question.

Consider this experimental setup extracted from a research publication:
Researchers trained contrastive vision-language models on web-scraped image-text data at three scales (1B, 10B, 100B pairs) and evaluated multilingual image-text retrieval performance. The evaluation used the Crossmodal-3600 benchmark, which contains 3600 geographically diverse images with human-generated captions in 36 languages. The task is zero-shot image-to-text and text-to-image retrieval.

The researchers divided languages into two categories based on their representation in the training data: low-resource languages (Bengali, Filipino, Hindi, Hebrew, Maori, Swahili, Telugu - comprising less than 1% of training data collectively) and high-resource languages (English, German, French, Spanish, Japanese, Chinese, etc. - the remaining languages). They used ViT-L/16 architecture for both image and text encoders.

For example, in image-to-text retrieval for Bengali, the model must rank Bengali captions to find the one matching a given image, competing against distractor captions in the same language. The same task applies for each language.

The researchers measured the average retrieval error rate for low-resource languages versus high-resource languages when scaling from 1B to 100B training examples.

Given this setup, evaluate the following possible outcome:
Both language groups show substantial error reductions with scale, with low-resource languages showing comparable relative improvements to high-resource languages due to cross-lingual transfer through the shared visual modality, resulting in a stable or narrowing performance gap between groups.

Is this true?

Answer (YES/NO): NO